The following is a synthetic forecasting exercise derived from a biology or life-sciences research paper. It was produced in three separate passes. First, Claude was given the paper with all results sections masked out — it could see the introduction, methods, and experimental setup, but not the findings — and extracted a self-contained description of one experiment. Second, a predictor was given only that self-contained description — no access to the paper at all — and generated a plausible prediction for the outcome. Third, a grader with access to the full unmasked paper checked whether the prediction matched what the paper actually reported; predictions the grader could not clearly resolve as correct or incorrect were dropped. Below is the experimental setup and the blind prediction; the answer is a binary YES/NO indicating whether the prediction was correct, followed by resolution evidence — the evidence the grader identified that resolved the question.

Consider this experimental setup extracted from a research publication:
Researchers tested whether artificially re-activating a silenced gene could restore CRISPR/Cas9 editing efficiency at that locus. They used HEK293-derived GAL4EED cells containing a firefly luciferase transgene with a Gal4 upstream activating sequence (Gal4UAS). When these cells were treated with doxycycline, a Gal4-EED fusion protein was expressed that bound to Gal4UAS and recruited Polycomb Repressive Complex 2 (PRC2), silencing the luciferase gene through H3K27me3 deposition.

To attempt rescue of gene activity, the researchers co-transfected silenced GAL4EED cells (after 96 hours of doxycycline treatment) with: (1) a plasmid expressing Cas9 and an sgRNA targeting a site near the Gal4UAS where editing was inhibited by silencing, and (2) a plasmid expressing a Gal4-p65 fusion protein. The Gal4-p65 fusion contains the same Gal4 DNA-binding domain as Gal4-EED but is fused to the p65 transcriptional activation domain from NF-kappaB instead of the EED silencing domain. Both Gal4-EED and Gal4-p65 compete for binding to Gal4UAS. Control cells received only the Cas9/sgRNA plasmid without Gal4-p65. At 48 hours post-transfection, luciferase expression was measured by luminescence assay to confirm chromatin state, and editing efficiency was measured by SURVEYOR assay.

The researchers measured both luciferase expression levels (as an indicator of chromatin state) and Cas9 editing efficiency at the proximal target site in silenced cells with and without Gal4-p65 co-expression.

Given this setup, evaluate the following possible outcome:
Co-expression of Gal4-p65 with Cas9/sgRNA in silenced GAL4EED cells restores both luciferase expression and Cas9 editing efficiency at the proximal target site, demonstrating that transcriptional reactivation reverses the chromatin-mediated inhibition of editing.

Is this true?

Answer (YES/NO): NO